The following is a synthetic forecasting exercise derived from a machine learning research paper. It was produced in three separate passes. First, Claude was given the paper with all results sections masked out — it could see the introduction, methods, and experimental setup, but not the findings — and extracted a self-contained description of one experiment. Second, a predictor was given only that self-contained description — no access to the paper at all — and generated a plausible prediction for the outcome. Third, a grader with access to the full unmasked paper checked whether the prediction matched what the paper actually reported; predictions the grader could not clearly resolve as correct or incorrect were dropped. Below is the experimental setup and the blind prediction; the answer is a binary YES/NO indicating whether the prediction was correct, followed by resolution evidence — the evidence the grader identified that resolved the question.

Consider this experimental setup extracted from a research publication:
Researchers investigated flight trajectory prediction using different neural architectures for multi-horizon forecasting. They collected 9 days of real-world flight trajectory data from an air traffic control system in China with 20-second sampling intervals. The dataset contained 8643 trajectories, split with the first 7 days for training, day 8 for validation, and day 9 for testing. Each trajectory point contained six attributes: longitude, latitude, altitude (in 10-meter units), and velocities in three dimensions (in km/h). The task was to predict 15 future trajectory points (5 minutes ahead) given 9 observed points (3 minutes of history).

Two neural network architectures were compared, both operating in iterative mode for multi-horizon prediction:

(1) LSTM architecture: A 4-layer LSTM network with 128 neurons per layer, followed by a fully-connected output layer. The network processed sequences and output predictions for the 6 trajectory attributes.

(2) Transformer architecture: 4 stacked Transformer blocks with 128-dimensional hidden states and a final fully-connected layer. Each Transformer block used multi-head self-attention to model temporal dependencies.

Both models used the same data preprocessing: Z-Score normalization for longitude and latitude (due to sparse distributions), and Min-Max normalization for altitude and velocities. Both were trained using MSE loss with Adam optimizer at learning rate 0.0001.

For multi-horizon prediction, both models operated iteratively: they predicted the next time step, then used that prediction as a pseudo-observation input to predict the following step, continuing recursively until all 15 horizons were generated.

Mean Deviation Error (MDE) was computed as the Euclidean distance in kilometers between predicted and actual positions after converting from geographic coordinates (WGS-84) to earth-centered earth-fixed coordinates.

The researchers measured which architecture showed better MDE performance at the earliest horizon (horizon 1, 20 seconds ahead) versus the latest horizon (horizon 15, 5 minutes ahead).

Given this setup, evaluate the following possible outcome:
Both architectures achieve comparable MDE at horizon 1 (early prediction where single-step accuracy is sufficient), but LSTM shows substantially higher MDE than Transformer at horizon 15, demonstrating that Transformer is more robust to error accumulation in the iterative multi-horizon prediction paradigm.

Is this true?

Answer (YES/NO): NO